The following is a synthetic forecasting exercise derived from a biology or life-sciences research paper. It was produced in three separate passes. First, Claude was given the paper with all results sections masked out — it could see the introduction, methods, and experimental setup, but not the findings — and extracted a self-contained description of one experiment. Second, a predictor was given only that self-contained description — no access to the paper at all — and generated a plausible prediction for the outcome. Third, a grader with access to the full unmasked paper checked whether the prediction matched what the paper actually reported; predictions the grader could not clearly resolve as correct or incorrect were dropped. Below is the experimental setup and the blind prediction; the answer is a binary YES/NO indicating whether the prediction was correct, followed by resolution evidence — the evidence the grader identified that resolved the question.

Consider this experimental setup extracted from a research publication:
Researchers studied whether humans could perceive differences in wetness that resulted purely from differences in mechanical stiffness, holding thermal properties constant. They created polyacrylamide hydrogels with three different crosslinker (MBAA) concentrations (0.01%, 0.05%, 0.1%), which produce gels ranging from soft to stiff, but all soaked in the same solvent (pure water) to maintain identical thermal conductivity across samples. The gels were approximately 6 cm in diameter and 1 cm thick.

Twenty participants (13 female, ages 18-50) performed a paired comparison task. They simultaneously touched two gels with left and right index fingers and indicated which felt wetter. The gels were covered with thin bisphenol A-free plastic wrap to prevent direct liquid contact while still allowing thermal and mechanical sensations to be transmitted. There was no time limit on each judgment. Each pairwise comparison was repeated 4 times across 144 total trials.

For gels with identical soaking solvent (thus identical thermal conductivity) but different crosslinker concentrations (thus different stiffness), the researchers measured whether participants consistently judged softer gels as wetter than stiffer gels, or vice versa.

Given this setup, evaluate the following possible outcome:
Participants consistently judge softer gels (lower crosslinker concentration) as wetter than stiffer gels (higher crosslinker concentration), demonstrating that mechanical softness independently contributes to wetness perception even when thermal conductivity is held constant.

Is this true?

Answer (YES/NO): YES